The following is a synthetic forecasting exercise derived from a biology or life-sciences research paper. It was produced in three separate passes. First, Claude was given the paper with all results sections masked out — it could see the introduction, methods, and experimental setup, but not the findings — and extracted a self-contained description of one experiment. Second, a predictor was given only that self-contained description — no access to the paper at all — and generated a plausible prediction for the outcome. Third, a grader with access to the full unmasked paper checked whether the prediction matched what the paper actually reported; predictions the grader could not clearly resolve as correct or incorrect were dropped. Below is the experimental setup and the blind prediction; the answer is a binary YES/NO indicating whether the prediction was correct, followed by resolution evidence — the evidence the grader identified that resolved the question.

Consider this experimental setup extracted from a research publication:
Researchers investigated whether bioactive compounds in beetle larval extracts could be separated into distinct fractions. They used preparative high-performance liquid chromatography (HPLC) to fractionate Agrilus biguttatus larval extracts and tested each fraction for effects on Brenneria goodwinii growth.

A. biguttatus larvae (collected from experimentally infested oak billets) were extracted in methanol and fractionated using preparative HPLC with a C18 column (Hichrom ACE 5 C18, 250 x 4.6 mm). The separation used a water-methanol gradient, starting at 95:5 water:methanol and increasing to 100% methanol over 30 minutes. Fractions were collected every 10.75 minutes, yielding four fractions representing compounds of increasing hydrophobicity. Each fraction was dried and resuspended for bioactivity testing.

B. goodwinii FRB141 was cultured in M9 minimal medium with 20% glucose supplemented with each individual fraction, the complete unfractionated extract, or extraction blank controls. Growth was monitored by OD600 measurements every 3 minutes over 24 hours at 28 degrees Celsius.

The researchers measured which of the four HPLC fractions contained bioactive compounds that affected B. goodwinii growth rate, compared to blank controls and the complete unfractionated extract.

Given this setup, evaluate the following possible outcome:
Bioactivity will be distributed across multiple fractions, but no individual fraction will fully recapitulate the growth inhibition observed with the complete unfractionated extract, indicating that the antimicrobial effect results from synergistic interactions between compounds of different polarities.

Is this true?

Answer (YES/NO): NO